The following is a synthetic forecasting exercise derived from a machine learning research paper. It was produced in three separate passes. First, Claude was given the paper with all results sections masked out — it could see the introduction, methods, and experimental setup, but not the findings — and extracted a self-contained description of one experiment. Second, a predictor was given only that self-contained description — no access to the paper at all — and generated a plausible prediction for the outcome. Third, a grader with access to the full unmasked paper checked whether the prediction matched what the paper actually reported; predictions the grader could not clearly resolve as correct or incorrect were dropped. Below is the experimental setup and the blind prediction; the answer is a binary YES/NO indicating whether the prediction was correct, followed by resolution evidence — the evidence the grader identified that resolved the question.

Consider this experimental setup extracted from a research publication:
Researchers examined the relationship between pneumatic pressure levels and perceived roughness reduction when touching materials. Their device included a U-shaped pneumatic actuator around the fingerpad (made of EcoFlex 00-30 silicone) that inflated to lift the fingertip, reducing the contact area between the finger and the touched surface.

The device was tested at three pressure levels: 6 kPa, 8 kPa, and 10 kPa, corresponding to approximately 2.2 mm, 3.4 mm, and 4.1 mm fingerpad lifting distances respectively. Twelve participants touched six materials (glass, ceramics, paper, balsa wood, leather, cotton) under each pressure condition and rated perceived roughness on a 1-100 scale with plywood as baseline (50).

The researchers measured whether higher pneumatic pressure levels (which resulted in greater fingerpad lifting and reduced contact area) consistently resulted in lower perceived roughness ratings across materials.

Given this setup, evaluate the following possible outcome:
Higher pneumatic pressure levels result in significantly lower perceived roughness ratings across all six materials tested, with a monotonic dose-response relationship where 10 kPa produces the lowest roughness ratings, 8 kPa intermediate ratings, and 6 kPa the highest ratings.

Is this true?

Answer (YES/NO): NO